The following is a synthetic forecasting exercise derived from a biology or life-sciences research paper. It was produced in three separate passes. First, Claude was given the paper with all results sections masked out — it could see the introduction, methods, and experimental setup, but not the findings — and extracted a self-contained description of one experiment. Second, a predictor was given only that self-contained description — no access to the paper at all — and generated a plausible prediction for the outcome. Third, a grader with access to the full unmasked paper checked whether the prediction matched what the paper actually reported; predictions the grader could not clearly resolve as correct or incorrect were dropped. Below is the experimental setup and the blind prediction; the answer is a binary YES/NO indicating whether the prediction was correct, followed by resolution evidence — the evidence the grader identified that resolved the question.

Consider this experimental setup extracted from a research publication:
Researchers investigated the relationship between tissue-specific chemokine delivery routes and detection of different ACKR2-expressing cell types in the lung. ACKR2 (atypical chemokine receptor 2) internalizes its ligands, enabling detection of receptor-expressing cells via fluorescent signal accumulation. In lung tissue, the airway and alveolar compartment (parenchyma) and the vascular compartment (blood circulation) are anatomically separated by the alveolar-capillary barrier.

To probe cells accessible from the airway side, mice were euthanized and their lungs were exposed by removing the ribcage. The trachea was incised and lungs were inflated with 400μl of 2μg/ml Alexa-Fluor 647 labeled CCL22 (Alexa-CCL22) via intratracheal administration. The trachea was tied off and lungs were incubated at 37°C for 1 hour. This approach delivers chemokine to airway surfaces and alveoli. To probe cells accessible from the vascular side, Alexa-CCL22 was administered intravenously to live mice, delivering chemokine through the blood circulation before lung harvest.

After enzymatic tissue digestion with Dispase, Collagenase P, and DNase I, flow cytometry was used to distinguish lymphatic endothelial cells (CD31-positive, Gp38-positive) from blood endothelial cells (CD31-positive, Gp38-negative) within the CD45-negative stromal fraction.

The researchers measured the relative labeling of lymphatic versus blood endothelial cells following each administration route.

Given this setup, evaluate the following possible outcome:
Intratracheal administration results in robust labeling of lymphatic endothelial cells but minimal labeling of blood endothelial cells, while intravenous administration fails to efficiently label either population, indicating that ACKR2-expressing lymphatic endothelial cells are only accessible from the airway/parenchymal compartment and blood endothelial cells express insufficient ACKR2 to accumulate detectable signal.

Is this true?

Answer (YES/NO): NO